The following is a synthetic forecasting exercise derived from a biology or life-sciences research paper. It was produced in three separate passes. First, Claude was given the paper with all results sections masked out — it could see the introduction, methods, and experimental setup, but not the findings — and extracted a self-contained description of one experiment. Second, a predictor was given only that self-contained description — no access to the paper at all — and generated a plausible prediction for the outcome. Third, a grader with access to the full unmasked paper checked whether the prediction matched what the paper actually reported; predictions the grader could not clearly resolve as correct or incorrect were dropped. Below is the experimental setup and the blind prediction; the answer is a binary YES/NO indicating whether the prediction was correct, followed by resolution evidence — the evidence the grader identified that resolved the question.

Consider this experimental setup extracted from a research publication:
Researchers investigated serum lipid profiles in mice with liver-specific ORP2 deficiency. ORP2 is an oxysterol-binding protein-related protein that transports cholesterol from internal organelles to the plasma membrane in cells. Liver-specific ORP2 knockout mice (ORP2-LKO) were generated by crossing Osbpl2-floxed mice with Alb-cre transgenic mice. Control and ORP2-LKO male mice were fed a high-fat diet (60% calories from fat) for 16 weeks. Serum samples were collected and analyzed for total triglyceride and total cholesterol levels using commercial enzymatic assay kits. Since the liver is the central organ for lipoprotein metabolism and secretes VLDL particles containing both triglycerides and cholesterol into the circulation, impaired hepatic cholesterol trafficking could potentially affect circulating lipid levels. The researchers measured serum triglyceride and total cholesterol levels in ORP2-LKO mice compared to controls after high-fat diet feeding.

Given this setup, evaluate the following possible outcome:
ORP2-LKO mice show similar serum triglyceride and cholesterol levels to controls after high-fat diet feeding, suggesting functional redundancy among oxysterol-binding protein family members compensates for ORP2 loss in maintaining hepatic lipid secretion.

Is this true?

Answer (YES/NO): NO